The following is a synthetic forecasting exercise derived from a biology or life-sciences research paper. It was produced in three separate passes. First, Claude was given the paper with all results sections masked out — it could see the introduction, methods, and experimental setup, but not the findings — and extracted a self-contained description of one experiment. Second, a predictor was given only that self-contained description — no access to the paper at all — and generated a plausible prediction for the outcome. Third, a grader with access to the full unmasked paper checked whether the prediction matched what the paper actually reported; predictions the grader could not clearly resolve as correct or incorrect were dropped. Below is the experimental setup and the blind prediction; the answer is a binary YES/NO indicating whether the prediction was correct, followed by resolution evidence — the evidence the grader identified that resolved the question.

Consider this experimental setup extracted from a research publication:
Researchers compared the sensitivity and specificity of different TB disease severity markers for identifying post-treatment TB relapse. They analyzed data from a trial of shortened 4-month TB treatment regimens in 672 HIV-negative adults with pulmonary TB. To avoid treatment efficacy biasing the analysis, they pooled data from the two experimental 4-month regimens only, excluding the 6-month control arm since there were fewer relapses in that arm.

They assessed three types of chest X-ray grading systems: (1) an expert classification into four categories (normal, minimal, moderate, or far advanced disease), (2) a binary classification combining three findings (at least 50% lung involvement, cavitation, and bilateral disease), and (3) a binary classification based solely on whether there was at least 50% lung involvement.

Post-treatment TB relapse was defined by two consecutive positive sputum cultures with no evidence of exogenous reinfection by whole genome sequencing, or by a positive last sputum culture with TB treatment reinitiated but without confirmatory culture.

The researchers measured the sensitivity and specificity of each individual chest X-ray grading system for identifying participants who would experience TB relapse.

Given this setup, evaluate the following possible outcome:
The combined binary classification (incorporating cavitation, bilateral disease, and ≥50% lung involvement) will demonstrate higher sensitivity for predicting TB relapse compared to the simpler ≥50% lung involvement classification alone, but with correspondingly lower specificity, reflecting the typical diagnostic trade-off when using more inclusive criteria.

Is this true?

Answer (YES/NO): NO